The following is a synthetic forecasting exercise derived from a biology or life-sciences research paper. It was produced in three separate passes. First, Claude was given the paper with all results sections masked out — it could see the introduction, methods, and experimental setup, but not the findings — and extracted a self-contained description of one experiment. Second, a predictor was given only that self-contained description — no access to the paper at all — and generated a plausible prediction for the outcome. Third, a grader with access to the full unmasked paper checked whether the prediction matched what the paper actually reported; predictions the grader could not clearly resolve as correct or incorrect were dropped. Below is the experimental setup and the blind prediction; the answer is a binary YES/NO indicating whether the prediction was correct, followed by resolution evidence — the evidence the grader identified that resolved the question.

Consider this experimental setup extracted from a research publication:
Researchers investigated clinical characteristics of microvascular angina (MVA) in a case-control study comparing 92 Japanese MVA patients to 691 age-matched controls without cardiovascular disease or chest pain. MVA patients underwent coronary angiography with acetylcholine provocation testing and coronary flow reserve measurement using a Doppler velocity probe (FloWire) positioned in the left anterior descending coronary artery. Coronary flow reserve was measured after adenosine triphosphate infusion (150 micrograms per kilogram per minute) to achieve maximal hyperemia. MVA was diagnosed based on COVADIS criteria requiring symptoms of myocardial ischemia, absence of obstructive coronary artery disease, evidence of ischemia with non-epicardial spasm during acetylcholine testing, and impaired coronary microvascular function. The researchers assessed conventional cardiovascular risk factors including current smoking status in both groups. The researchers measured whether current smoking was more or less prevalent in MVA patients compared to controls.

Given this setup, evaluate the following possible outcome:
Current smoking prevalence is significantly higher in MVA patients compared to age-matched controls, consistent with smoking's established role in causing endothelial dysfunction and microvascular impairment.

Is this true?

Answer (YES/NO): NO